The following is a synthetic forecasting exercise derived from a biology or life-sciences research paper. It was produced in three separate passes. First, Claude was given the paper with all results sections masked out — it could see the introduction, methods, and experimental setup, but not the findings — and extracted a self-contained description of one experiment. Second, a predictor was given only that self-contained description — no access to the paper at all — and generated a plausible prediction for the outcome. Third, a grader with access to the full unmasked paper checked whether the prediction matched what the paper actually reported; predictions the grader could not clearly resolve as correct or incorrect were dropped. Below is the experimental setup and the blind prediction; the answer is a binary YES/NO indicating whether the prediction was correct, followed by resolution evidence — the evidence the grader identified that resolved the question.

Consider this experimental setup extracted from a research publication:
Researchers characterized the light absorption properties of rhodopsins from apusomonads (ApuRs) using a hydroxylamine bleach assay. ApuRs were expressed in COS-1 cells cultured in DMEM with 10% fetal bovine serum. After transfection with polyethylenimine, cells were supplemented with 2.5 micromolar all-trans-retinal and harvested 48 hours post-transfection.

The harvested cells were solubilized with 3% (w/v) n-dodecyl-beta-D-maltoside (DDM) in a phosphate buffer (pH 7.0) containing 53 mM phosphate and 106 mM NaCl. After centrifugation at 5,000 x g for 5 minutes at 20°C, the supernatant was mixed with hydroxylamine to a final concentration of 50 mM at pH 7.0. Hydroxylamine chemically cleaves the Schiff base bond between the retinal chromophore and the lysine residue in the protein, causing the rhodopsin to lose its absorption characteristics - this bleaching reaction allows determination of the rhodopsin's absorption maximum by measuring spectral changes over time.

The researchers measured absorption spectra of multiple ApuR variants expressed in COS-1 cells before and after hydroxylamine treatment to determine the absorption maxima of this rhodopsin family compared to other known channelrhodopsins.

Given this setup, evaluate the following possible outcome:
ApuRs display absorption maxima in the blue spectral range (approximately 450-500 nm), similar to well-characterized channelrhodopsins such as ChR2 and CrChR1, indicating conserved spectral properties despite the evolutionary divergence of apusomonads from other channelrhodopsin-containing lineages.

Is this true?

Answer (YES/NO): NO